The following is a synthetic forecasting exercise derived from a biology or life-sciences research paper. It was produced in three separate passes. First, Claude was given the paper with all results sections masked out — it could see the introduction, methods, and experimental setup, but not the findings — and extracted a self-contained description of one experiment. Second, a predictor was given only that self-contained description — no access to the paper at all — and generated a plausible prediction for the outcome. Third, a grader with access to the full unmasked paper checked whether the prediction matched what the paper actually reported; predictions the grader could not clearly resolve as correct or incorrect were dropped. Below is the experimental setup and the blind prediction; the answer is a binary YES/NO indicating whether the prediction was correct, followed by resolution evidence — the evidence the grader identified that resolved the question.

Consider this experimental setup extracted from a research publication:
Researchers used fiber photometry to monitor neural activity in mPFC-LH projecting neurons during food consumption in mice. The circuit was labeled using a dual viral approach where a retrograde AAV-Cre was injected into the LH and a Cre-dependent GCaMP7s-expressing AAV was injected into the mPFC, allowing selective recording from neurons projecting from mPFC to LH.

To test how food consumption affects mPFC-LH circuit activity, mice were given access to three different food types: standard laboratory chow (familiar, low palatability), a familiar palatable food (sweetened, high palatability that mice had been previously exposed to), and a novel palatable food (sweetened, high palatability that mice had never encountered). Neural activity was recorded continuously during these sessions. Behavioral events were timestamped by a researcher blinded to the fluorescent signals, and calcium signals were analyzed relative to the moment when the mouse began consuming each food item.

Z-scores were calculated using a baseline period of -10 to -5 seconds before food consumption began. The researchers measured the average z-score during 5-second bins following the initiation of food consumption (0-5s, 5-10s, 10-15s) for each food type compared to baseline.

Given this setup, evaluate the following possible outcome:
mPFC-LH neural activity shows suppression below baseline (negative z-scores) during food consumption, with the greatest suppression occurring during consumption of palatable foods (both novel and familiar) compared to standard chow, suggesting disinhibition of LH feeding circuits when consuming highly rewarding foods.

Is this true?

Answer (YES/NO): NO